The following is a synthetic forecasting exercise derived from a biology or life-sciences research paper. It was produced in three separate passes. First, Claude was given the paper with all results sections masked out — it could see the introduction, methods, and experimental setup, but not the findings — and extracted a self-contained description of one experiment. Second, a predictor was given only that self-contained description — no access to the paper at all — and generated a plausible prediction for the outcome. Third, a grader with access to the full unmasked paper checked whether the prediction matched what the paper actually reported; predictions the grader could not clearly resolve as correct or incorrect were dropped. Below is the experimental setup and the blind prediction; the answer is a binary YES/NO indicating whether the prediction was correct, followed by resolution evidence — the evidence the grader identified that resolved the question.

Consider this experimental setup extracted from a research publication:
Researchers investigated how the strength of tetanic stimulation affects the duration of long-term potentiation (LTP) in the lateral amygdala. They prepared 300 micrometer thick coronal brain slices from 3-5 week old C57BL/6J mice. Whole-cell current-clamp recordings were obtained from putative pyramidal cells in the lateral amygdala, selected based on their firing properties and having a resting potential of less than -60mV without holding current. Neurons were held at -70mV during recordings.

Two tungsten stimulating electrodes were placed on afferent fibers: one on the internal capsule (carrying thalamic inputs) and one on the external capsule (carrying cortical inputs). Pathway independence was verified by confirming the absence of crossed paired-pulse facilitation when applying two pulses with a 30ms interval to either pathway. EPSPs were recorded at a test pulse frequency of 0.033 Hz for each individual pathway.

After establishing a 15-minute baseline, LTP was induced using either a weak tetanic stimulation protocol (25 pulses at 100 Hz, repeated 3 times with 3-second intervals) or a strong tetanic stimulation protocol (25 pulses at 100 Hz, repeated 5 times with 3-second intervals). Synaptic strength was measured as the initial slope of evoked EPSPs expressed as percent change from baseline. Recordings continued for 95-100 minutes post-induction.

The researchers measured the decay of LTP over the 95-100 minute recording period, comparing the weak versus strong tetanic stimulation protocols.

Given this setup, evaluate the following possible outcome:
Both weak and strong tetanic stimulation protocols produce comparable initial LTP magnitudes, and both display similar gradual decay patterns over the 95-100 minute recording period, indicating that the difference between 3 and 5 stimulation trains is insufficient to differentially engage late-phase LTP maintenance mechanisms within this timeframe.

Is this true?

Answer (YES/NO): NO